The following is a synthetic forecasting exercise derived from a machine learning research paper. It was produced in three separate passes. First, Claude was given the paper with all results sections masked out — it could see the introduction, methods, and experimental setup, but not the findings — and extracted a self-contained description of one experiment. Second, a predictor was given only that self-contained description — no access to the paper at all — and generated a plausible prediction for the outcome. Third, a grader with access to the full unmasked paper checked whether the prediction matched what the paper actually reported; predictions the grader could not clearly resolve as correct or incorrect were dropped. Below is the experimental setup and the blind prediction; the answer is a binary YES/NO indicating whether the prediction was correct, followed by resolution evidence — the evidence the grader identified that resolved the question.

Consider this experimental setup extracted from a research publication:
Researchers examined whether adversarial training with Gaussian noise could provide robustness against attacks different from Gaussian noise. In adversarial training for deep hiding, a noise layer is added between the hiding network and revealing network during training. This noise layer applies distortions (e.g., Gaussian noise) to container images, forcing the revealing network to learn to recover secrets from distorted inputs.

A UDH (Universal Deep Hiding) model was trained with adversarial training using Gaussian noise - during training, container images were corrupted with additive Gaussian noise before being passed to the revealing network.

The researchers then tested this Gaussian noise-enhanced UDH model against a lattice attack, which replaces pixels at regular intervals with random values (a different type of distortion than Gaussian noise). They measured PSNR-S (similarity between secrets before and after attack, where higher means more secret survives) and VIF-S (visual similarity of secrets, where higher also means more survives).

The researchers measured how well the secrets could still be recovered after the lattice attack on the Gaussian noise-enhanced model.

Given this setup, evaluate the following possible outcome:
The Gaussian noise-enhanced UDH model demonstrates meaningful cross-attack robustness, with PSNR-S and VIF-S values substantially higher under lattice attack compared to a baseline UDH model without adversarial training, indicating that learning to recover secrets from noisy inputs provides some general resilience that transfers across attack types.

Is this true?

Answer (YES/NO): YES